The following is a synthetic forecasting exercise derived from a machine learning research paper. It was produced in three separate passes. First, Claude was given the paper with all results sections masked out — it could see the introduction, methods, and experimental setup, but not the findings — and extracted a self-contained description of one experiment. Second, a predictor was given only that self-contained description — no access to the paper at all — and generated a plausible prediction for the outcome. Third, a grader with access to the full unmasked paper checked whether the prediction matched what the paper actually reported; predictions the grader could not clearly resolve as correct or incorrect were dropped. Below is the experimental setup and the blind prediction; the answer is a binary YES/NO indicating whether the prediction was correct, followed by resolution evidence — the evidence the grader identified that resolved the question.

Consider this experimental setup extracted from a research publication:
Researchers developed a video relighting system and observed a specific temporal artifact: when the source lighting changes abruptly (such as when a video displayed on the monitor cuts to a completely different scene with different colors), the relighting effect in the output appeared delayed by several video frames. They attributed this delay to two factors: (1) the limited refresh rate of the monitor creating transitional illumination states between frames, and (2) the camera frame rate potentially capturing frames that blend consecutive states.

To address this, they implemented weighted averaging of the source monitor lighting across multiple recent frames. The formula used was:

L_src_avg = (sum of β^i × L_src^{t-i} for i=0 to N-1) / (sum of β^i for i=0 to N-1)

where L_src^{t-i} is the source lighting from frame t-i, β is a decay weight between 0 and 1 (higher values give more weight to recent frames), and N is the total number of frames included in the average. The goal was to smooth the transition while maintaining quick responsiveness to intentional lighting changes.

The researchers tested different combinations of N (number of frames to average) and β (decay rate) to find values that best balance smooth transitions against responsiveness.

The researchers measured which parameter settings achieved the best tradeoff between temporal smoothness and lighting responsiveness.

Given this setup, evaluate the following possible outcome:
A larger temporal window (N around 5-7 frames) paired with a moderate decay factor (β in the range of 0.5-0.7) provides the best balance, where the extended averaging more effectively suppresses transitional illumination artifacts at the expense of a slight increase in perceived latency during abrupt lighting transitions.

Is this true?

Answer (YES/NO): NO